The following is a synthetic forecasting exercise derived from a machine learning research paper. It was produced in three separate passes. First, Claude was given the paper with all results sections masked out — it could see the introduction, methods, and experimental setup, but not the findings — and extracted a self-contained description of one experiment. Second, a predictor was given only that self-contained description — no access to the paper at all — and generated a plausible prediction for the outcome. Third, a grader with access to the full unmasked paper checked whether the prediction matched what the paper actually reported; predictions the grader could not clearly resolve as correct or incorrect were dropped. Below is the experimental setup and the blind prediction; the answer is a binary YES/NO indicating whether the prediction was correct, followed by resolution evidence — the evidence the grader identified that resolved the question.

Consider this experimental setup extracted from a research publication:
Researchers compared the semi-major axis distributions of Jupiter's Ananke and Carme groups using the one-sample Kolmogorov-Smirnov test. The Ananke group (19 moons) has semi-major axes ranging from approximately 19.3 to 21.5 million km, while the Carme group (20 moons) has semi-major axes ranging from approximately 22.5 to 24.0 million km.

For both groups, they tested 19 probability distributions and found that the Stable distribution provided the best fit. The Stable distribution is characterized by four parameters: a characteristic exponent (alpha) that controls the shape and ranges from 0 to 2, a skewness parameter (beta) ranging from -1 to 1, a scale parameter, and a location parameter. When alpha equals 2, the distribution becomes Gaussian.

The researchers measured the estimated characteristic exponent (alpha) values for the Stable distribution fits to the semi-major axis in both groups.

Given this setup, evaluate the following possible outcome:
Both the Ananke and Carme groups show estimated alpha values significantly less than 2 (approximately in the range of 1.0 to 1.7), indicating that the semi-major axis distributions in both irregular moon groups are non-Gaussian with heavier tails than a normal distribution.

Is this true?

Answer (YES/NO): YES